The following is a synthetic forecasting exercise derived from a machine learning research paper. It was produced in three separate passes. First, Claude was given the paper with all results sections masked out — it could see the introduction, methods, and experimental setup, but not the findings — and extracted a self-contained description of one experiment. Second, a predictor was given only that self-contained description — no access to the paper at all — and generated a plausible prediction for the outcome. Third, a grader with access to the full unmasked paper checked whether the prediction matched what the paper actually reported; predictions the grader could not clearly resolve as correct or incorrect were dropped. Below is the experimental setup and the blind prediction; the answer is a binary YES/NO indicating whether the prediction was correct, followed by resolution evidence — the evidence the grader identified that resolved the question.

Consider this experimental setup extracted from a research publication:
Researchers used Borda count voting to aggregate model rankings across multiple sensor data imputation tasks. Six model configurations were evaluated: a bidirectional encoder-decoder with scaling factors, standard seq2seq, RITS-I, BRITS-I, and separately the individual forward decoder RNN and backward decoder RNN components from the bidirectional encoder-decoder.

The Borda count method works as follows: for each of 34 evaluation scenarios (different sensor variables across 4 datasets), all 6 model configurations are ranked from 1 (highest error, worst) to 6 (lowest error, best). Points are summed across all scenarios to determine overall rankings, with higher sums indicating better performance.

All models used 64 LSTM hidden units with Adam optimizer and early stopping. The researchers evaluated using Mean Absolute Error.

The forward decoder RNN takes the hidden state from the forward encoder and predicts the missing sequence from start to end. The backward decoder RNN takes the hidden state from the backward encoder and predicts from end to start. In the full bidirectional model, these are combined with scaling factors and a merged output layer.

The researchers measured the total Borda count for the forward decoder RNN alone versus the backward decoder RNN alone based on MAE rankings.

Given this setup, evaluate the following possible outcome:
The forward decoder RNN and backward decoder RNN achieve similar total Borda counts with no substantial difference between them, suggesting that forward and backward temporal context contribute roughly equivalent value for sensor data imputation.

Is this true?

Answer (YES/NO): NO